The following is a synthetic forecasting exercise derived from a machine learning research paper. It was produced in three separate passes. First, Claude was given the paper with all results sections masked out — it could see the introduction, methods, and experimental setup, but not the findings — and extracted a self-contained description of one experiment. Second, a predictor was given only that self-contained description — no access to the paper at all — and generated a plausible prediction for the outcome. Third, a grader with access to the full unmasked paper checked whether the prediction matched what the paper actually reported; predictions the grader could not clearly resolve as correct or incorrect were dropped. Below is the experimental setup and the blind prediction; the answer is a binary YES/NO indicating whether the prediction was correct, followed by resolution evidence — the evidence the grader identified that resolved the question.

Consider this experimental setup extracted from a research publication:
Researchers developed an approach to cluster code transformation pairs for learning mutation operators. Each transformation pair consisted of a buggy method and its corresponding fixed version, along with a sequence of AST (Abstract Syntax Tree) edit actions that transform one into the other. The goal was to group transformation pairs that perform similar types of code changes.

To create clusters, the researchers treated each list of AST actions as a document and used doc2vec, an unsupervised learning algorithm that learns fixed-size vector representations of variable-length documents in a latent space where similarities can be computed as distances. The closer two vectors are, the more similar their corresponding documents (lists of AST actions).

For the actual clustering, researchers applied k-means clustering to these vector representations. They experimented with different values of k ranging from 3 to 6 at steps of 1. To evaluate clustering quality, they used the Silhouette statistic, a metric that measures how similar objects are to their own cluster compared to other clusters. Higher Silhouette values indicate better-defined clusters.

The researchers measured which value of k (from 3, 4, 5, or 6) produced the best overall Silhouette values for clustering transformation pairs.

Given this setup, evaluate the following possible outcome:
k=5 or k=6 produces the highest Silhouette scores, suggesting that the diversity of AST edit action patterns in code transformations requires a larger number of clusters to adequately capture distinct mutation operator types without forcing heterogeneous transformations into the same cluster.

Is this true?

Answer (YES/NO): YES